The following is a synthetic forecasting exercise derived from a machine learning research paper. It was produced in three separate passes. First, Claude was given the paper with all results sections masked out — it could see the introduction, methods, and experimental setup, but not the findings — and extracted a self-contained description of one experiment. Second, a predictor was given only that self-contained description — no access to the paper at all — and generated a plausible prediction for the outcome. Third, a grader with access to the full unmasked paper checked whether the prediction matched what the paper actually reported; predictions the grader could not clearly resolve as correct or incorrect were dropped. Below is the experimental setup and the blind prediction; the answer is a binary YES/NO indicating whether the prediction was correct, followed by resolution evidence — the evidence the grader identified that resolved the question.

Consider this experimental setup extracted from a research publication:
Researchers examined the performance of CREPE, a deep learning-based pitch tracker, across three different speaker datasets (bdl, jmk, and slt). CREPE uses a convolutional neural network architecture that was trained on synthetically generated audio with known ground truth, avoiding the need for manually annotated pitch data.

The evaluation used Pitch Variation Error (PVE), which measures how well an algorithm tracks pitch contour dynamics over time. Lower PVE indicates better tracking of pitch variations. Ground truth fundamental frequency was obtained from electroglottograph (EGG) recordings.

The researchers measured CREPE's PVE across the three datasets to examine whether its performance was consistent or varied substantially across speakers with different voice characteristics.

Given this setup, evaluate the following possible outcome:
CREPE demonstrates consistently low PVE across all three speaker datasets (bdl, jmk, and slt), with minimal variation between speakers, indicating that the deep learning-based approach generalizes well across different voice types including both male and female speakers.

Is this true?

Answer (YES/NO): NO